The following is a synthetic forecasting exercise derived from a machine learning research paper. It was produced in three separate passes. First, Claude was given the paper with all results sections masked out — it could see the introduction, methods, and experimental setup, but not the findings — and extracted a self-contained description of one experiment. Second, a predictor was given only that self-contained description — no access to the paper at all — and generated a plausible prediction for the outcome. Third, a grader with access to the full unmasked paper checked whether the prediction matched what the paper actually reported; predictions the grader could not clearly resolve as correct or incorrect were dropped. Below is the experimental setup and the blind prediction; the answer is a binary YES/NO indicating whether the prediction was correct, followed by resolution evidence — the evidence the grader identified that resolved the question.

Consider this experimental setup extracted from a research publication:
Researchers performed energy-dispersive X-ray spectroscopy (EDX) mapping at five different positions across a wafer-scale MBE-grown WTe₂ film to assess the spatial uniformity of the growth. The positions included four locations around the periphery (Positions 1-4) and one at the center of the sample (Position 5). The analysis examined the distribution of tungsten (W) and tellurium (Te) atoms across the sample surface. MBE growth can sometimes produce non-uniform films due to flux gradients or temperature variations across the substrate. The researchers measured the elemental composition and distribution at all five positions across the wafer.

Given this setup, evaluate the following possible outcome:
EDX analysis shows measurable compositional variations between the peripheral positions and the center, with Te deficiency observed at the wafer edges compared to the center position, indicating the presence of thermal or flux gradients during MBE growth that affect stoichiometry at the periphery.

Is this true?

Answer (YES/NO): NO